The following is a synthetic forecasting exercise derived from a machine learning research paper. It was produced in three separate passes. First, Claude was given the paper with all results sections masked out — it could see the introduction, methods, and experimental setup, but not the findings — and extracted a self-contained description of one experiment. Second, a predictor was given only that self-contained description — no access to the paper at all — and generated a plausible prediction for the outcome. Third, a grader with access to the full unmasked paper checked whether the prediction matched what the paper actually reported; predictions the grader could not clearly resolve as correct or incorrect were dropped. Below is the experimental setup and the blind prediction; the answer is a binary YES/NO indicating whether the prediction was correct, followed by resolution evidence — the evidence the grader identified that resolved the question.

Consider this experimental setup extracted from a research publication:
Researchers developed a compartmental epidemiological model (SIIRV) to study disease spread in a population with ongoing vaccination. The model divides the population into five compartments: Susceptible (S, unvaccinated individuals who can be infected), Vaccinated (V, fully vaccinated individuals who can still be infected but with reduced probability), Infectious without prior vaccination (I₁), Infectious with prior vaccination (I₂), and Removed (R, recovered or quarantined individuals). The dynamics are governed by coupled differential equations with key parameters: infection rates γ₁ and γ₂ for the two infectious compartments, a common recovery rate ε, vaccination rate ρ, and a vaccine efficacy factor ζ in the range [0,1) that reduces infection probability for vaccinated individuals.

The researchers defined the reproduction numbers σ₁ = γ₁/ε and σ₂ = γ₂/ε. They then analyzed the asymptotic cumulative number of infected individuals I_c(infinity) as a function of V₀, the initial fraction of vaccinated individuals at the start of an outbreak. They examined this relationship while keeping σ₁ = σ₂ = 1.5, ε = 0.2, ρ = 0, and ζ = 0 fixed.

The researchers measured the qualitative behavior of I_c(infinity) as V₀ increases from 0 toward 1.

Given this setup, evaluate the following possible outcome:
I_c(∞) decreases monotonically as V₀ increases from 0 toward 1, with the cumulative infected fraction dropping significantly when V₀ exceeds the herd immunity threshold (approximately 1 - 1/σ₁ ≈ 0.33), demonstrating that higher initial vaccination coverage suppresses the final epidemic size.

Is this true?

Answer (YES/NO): YES